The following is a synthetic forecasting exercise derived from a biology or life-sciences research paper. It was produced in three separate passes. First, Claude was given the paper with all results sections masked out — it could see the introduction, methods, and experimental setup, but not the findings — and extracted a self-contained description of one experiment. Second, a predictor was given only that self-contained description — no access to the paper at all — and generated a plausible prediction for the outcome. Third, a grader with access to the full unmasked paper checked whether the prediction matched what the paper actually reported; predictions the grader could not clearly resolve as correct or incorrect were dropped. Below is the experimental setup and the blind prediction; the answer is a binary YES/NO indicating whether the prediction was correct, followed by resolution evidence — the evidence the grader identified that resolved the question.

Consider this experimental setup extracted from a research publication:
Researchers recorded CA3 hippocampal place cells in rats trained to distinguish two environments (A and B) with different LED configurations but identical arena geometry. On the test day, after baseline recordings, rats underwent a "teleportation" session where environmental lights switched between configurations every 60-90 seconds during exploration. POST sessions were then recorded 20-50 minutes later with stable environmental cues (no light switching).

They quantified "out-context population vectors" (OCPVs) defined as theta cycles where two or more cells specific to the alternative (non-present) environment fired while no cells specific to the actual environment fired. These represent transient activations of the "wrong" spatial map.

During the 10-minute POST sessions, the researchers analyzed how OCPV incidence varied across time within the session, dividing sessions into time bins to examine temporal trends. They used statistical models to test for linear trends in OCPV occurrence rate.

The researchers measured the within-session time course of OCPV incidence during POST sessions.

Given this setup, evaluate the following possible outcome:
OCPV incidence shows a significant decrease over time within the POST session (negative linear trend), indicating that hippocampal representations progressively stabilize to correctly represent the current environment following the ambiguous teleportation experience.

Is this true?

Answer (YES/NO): YES